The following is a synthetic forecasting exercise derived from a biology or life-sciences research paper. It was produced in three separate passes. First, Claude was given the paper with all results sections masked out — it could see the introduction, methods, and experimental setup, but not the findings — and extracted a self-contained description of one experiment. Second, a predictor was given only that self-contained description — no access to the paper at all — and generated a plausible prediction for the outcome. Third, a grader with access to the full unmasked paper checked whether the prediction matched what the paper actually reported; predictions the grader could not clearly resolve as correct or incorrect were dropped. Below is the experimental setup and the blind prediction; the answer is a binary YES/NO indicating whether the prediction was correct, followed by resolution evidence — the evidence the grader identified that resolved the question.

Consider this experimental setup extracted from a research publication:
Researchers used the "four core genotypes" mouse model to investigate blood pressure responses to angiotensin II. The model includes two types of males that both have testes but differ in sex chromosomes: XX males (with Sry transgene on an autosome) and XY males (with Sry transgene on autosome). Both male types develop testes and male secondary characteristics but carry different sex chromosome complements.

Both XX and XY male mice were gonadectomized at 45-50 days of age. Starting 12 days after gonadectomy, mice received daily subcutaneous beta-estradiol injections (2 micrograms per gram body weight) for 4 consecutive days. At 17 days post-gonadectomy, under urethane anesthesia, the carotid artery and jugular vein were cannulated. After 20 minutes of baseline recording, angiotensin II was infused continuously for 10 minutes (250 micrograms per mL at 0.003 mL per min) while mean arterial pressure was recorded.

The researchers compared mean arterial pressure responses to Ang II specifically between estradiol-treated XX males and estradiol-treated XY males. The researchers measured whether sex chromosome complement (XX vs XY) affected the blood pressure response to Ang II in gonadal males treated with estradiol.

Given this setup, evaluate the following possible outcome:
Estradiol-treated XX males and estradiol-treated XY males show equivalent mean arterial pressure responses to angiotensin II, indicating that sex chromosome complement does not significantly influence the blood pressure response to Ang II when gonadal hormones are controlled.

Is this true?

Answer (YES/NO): NO